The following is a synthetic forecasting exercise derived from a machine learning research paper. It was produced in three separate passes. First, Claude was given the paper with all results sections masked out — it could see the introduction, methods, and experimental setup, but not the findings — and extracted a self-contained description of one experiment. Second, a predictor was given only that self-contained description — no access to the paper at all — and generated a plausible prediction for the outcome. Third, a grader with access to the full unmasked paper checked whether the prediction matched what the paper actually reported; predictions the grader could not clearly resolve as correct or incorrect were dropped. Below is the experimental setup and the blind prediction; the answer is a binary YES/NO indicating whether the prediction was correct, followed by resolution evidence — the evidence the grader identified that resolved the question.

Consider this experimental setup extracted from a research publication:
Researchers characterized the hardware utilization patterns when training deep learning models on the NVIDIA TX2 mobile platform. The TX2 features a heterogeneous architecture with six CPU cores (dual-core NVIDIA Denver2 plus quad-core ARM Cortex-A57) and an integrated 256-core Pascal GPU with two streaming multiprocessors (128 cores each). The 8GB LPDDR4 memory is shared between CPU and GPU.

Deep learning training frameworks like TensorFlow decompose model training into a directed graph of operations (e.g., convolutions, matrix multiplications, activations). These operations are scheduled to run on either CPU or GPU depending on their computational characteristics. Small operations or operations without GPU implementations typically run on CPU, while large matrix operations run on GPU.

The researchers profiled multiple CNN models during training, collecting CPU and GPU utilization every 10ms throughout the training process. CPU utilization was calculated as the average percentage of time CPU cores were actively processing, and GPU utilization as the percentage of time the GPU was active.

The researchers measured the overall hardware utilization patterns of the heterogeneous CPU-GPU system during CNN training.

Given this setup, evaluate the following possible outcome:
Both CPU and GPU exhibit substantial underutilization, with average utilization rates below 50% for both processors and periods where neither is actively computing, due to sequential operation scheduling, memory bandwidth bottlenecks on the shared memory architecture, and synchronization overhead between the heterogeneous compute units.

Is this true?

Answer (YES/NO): NO